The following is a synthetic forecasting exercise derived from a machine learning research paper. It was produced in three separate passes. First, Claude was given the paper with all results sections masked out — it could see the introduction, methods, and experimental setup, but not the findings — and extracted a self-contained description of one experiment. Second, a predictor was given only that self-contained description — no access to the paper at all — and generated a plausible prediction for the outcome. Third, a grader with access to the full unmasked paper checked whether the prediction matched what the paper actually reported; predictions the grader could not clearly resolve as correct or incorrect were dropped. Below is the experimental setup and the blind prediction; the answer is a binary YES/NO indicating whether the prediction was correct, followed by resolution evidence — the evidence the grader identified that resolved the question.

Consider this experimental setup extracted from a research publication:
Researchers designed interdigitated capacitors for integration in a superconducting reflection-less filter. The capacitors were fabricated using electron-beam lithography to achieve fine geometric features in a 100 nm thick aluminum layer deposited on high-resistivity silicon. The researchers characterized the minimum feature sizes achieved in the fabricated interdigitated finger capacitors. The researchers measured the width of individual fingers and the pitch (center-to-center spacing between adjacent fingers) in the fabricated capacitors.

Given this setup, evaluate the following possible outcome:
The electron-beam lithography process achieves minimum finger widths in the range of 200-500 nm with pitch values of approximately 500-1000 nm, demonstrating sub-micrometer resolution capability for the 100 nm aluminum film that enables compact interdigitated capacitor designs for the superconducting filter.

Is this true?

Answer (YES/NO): NO